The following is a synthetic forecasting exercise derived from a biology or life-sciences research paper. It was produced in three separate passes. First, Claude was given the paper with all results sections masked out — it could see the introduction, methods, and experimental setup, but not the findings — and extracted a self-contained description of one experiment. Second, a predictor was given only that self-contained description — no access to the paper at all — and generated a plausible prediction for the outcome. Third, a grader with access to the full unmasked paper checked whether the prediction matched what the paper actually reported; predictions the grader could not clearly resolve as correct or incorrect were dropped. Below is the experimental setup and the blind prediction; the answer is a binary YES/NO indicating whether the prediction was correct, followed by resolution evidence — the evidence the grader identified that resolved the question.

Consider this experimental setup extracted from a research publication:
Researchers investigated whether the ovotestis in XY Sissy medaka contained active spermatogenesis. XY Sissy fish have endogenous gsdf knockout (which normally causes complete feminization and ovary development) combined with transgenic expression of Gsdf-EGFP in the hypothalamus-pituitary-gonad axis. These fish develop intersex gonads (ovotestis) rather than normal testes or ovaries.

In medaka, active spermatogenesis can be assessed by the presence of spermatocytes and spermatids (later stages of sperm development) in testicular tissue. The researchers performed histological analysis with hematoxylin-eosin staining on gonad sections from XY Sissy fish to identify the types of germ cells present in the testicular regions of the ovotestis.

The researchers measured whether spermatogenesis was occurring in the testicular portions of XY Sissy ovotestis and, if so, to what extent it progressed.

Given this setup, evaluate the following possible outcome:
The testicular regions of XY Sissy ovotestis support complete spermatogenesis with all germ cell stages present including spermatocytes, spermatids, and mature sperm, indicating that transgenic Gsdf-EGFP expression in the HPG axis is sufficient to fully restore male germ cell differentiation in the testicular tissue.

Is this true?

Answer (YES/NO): YES